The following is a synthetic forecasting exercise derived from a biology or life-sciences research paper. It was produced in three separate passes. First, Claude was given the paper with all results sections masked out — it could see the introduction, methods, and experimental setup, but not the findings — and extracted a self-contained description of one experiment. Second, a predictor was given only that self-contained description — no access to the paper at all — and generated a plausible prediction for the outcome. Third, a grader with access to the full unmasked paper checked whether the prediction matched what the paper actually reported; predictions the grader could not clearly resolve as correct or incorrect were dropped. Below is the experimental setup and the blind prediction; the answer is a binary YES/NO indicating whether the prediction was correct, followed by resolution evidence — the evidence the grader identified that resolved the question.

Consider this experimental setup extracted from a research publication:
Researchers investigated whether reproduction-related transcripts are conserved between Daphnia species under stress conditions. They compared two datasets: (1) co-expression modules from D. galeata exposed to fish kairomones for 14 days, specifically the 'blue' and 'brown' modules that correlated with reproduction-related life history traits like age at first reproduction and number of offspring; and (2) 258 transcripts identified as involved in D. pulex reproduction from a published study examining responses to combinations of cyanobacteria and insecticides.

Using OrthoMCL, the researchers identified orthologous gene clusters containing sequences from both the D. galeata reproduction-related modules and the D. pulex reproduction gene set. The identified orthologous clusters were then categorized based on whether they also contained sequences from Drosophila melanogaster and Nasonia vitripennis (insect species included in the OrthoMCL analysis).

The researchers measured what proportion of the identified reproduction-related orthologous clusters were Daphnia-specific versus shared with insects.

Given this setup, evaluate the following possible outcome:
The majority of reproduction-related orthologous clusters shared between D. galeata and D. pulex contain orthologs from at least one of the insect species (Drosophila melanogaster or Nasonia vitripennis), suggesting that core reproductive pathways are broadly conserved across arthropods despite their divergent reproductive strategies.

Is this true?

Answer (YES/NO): YES